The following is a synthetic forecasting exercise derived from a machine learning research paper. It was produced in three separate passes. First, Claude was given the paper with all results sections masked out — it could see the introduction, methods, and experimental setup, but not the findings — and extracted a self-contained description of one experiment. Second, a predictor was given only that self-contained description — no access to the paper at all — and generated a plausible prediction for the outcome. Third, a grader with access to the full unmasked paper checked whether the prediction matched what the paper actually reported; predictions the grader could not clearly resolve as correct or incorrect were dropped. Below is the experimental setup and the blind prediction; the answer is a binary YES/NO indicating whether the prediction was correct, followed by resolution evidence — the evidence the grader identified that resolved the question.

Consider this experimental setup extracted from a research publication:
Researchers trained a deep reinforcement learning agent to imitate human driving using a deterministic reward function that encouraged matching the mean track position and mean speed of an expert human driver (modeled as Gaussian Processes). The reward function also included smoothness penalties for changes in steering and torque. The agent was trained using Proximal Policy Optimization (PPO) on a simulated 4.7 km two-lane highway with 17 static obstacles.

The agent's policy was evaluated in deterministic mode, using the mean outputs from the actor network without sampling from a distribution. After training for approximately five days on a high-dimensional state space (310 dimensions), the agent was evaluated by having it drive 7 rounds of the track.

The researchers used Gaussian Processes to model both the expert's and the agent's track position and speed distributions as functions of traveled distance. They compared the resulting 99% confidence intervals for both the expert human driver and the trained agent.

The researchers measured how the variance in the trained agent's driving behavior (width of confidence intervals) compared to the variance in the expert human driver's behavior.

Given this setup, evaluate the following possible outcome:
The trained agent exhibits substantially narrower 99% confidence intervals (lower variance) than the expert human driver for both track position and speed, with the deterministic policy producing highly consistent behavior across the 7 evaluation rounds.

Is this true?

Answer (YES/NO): YES